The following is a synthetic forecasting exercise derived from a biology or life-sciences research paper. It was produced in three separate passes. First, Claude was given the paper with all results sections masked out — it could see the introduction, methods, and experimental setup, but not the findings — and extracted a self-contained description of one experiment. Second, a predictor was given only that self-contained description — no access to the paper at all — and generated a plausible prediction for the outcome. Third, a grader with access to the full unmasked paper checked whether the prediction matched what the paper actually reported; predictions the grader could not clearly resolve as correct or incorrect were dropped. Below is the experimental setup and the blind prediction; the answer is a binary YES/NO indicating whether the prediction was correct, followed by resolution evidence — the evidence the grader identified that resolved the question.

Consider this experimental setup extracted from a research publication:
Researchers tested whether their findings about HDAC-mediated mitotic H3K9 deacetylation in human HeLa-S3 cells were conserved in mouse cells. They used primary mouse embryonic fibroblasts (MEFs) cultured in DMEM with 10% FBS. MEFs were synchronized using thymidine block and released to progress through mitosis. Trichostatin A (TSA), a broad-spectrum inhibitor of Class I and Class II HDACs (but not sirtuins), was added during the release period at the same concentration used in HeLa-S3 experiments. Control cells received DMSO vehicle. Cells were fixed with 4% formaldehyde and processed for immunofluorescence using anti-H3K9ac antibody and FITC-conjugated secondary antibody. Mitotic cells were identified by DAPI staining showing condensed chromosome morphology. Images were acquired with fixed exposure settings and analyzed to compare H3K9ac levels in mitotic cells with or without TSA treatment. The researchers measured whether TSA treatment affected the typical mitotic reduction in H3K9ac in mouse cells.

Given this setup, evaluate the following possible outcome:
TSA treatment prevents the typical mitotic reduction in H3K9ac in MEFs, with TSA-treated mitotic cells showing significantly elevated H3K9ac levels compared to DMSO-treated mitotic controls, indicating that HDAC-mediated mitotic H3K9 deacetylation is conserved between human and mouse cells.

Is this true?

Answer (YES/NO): YES